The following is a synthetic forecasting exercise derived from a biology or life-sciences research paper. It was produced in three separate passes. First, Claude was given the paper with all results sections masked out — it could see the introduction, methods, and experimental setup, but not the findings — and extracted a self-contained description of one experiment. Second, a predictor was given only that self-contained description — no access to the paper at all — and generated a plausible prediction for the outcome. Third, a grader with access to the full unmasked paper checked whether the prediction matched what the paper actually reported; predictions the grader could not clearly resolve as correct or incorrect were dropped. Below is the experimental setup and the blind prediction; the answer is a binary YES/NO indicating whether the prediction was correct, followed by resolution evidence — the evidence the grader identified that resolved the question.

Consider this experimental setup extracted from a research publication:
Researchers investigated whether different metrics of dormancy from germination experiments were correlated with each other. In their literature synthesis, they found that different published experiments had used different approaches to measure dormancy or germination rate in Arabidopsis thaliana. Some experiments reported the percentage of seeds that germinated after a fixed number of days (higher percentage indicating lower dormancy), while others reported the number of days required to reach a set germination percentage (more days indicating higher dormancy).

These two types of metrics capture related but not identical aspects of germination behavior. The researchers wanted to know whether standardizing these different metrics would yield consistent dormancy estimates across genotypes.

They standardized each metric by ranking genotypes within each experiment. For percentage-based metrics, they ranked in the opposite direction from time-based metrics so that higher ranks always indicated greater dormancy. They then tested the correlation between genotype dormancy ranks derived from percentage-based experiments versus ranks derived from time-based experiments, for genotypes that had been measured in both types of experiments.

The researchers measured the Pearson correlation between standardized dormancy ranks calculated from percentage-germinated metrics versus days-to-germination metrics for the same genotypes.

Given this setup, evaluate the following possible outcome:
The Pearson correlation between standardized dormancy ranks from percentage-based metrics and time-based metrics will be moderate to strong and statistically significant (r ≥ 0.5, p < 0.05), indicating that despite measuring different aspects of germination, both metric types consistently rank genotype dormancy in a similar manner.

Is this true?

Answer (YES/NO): NO